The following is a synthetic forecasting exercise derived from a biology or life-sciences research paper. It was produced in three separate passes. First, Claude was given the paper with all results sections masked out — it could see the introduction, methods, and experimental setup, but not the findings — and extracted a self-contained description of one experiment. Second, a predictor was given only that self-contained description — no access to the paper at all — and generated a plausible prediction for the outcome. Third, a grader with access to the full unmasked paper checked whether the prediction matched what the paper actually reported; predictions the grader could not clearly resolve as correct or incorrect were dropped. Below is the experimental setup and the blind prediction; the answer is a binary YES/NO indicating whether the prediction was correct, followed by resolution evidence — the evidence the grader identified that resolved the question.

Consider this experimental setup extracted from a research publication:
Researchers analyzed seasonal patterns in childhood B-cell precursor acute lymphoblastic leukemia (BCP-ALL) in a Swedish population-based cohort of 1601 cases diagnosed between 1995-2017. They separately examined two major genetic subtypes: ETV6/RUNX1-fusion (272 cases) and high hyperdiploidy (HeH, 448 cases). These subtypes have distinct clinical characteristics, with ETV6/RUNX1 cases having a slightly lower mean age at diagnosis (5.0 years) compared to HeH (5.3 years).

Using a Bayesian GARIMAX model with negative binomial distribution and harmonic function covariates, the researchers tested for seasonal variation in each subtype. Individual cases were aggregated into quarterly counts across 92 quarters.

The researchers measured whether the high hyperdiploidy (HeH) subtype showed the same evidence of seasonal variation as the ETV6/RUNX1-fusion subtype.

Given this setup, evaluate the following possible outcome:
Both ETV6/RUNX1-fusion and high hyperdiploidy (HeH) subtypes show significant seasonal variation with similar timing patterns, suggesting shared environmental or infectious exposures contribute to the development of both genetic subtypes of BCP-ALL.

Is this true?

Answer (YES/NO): NO